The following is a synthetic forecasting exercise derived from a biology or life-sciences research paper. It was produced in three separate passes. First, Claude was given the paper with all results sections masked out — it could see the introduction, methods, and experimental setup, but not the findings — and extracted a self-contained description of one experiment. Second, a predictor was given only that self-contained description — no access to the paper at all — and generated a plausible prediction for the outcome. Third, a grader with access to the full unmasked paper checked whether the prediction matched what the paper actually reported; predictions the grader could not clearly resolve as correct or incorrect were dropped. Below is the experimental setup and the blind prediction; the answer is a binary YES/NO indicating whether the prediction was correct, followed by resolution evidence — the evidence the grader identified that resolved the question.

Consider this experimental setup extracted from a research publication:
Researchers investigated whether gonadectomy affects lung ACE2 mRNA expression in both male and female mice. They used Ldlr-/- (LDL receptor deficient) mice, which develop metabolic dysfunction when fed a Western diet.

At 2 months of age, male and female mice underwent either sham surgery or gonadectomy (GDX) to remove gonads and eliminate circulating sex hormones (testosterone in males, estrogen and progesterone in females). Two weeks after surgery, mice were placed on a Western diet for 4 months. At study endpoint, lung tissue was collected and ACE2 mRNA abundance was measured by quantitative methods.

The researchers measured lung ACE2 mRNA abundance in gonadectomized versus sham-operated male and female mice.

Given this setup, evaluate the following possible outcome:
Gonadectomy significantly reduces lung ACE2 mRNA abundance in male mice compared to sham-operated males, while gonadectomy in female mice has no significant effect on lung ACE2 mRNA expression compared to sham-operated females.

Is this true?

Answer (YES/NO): NO